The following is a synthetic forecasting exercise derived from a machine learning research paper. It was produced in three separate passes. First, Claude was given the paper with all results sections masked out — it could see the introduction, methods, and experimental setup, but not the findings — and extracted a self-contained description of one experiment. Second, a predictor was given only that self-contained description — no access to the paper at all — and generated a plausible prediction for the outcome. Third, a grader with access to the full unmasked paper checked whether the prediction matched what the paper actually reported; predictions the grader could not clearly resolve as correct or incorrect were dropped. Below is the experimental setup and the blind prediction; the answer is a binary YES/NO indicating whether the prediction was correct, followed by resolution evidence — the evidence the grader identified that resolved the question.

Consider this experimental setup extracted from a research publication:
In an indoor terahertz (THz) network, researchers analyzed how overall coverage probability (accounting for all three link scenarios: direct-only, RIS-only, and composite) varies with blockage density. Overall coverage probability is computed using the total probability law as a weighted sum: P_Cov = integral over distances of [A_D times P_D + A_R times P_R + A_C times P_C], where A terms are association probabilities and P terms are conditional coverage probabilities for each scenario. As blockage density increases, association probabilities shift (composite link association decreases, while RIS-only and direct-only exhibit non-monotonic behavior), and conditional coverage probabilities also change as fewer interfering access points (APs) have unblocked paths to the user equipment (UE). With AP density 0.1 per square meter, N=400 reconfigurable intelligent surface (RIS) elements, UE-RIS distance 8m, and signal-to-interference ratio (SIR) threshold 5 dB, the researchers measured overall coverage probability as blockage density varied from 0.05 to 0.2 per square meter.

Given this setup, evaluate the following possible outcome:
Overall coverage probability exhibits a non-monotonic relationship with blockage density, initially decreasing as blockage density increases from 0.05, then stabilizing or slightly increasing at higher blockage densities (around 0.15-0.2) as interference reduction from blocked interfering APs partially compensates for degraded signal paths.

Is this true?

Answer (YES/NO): NO